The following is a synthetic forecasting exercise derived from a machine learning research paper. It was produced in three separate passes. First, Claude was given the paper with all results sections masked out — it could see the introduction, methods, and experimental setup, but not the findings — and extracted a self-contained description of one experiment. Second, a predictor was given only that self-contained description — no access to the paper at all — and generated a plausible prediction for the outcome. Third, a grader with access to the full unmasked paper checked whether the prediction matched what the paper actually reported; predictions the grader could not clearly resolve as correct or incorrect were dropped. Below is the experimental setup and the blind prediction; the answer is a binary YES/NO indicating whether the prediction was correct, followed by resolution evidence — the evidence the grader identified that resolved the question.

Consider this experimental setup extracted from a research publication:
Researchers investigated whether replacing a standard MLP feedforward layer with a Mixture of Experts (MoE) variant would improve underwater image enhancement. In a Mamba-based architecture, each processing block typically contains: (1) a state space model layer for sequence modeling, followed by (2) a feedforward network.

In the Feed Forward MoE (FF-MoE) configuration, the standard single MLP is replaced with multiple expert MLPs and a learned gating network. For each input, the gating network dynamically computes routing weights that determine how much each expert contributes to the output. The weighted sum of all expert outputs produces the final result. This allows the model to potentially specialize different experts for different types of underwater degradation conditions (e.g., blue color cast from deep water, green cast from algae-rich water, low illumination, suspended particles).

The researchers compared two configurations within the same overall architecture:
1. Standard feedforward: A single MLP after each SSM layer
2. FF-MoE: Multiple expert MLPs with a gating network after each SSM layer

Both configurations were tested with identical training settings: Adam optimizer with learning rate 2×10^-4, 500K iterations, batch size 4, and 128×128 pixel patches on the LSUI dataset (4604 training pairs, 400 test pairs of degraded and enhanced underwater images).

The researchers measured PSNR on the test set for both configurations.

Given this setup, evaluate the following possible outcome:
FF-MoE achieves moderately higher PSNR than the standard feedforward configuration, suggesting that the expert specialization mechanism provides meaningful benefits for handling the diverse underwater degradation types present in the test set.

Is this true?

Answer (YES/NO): YES